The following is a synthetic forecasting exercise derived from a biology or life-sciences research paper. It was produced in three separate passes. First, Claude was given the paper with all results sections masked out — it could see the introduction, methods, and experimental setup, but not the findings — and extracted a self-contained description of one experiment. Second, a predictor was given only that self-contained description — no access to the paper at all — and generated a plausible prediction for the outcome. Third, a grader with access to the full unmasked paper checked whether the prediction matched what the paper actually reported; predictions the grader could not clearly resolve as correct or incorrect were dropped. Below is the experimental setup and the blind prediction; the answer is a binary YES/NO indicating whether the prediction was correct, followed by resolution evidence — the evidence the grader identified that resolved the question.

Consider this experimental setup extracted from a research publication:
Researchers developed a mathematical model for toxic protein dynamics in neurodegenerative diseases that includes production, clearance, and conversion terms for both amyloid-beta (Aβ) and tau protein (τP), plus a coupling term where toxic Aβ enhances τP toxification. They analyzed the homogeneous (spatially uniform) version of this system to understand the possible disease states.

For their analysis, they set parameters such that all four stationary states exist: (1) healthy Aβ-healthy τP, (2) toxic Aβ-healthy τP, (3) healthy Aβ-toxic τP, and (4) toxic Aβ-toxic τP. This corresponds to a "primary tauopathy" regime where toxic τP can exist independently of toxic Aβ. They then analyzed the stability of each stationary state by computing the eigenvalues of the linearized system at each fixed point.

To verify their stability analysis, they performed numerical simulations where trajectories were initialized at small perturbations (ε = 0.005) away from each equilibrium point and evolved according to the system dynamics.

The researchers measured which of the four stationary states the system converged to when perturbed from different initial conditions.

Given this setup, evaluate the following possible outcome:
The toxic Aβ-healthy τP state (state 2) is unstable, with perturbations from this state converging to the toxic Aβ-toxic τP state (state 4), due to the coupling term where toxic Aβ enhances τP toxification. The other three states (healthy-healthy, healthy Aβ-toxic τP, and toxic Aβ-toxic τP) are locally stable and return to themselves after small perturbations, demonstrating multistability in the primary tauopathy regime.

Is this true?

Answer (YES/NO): NO